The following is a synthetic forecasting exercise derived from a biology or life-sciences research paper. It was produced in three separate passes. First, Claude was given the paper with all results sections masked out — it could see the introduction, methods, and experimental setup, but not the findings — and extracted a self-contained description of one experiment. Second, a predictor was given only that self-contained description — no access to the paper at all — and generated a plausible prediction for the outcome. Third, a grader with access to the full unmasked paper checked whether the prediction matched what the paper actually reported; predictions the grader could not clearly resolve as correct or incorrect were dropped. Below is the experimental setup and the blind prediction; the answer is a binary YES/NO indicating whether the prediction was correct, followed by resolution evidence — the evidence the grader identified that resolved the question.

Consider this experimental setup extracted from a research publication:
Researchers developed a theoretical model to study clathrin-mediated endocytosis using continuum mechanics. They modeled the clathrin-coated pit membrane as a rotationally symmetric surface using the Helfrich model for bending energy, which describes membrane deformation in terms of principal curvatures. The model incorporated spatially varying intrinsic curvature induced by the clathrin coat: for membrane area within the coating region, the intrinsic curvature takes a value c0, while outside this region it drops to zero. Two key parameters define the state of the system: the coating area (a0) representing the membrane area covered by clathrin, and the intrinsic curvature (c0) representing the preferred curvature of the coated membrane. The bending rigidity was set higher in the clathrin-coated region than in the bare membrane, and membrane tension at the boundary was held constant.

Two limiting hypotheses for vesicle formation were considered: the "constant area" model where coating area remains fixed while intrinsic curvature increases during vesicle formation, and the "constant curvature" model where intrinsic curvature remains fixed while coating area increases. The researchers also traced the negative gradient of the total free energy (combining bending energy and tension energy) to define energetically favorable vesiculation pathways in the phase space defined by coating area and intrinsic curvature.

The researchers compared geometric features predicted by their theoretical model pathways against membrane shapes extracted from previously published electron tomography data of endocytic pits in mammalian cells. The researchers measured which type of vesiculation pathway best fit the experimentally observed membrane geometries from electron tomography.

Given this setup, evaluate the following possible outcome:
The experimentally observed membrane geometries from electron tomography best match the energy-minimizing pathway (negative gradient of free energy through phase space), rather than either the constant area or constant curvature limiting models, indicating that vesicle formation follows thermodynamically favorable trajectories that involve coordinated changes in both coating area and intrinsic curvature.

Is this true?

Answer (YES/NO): NO